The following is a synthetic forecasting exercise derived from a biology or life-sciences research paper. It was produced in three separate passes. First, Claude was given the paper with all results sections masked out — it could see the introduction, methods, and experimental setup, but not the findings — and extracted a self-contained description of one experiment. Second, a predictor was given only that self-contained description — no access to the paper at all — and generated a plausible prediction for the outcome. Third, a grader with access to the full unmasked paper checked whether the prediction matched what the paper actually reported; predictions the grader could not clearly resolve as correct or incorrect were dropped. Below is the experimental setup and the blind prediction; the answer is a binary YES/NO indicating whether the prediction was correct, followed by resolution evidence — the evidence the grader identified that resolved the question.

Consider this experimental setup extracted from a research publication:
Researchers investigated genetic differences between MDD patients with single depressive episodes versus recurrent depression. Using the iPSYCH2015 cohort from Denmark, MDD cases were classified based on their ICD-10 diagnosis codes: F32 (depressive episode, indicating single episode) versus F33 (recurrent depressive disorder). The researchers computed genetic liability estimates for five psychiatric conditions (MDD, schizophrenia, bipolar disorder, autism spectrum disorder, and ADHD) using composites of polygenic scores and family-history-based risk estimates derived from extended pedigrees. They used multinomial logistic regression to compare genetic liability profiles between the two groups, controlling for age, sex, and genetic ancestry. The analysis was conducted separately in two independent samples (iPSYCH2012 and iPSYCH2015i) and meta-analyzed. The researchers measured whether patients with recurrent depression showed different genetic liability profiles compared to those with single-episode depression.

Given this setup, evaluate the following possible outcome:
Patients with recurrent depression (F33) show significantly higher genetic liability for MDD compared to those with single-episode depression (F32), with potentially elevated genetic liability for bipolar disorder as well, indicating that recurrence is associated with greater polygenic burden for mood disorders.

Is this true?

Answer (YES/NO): NO